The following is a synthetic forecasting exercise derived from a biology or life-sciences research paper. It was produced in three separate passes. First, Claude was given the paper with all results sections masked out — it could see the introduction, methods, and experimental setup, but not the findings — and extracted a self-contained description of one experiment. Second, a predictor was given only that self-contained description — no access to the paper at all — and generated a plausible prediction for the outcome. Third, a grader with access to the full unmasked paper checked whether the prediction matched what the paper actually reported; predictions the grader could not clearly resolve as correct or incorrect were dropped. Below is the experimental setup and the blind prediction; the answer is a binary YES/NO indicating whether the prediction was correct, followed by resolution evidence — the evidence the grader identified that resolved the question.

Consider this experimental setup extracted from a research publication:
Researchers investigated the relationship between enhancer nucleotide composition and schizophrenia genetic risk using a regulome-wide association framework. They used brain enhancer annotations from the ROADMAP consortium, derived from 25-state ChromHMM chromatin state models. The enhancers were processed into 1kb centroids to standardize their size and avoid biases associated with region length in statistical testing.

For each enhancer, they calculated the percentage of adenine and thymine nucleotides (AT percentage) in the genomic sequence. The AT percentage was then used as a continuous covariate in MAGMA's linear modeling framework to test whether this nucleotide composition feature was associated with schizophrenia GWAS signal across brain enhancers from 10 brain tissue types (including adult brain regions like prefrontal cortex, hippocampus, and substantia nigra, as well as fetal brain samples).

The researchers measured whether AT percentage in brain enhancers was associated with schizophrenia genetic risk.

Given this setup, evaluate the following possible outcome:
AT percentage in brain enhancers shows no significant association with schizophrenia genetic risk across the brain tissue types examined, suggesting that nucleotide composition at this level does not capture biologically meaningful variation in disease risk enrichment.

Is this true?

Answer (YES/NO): NO